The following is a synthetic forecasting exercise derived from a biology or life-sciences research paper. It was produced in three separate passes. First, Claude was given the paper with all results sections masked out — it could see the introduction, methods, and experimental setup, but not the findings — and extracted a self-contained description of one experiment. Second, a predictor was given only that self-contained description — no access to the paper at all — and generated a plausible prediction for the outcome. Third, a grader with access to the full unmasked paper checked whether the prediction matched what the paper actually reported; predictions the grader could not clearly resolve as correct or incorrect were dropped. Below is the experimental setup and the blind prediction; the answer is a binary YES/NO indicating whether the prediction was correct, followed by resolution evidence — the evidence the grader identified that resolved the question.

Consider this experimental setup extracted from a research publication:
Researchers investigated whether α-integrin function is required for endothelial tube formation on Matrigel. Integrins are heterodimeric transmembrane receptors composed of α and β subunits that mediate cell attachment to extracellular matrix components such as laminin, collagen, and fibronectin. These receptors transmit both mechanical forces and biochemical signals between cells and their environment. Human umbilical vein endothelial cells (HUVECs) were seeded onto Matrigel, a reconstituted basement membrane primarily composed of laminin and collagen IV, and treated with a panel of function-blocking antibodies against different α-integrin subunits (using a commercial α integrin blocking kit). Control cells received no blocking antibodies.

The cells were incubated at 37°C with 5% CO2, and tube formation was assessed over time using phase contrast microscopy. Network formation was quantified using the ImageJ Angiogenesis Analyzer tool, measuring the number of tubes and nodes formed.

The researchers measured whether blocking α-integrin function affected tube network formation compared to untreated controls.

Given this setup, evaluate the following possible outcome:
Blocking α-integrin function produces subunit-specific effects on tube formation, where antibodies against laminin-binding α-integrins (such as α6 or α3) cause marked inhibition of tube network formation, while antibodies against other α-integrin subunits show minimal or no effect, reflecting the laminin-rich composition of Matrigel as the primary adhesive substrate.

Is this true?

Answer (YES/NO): YES